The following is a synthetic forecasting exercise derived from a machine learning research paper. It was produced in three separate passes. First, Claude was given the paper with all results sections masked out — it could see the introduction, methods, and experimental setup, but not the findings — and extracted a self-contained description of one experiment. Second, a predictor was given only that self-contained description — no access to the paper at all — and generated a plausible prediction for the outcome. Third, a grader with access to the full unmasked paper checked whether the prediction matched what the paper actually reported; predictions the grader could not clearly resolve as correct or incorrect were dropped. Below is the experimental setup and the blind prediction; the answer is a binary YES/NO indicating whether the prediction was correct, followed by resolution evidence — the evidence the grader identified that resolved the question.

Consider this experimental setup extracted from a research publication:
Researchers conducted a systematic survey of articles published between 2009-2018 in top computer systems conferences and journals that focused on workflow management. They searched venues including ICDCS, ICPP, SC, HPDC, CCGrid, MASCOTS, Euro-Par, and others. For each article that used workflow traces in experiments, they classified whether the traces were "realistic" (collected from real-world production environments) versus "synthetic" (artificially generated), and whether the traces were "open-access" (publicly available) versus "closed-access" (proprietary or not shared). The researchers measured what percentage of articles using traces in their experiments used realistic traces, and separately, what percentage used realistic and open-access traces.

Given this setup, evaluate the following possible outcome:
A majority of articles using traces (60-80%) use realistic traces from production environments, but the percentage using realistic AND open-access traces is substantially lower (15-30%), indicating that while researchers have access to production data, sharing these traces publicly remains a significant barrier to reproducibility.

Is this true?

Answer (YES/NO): NO